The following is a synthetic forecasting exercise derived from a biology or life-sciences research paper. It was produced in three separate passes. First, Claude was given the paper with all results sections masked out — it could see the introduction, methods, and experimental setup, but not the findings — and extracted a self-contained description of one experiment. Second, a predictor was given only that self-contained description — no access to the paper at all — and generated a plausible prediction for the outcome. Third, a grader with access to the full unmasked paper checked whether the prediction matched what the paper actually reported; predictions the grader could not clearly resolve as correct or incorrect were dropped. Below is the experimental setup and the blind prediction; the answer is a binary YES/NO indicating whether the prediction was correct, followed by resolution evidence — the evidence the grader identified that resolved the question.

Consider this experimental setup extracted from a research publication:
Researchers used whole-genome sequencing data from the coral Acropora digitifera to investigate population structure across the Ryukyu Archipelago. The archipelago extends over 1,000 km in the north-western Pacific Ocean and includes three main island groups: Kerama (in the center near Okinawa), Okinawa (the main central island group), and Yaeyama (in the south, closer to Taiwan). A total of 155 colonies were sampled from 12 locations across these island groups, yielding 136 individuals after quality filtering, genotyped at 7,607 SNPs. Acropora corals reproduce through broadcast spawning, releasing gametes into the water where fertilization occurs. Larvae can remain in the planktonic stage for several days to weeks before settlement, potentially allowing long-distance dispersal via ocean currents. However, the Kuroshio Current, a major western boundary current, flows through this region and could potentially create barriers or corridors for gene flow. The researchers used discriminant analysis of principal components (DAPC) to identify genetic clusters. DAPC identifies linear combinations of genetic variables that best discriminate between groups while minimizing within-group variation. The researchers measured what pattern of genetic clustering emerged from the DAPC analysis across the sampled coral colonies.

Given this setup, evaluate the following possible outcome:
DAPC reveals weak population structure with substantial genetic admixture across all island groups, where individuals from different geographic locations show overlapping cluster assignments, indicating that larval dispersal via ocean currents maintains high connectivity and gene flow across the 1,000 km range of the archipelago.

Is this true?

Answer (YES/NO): NO